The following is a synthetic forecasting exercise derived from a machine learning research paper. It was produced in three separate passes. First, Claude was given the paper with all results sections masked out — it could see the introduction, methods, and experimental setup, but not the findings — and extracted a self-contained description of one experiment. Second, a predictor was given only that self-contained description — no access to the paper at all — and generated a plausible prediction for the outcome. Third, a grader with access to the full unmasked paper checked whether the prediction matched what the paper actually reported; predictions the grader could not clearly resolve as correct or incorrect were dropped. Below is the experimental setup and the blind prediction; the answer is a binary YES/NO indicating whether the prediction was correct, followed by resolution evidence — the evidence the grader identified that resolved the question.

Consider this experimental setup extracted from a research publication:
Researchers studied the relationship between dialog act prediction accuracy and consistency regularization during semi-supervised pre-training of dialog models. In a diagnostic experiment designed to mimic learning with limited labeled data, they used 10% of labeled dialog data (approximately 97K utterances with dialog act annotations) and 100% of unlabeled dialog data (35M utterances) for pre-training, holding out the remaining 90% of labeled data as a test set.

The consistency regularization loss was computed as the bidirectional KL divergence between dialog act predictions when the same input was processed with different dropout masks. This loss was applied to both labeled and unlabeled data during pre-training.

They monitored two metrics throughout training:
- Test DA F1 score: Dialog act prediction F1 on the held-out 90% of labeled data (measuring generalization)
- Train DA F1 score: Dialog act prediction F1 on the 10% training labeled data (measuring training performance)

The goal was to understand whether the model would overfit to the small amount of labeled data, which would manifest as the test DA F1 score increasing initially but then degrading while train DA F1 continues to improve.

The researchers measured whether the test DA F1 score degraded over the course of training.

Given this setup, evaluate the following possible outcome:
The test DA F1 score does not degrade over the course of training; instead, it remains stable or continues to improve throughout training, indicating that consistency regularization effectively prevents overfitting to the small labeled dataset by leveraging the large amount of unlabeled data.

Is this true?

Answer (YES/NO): YES